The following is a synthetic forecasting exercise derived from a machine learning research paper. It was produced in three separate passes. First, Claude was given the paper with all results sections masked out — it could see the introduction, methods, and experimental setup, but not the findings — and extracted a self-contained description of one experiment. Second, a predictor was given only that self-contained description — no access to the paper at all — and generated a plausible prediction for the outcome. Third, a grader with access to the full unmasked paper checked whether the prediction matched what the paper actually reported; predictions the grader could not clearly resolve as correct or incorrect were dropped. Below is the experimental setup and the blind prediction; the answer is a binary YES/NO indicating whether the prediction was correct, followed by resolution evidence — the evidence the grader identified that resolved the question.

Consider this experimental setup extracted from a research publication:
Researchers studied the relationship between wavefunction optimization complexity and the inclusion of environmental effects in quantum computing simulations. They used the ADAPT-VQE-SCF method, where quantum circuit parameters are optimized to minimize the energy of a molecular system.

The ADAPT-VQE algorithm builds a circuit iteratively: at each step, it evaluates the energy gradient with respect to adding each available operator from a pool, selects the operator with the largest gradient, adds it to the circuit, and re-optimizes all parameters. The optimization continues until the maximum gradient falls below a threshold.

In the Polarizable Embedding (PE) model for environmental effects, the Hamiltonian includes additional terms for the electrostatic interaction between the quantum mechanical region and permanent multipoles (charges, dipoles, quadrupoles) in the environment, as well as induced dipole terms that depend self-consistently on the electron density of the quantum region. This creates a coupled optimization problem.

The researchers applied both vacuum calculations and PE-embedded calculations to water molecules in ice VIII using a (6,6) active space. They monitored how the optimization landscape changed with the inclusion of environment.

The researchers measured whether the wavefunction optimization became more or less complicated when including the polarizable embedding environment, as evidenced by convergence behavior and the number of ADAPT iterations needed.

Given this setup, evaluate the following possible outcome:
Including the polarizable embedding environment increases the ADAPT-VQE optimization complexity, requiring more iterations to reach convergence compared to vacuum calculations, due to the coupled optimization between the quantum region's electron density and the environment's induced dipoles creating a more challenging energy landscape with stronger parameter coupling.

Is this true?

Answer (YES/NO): YES